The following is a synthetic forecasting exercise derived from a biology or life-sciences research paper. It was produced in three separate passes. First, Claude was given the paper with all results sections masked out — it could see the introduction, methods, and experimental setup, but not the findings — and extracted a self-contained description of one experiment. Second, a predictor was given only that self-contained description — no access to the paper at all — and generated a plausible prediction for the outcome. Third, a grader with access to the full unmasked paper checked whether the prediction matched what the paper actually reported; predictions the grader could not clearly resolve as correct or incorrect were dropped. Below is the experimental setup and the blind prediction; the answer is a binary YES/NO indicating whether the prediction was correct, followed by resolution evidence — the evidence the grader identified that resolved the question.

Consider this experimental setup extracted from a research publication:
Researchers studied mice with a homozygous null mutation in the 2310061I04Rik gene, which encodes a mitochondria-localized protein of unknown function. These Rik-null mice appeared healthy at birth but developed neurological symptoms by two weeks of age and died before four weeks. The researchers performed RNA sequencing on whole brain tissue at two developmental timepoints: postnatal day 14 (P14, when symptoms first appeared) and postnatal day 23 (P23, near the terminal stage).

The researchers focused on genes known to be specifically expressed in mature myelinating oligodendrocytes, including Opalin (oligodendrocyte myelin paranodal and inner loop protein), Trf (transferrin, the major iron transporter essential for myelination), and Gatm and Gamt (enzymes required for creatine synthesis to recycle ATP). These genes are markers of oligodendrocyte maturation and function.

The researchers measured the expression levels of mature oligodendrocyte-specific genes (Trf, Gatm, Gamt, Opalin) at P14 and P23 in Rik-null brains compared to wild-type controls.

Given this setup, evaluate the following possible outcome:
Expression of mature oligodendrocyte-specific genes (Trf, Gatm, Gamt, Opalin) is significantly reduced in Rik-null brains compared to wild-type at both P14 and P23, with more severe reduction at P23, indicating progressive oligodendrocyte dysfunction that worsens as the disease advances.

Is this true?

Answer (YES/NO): NO